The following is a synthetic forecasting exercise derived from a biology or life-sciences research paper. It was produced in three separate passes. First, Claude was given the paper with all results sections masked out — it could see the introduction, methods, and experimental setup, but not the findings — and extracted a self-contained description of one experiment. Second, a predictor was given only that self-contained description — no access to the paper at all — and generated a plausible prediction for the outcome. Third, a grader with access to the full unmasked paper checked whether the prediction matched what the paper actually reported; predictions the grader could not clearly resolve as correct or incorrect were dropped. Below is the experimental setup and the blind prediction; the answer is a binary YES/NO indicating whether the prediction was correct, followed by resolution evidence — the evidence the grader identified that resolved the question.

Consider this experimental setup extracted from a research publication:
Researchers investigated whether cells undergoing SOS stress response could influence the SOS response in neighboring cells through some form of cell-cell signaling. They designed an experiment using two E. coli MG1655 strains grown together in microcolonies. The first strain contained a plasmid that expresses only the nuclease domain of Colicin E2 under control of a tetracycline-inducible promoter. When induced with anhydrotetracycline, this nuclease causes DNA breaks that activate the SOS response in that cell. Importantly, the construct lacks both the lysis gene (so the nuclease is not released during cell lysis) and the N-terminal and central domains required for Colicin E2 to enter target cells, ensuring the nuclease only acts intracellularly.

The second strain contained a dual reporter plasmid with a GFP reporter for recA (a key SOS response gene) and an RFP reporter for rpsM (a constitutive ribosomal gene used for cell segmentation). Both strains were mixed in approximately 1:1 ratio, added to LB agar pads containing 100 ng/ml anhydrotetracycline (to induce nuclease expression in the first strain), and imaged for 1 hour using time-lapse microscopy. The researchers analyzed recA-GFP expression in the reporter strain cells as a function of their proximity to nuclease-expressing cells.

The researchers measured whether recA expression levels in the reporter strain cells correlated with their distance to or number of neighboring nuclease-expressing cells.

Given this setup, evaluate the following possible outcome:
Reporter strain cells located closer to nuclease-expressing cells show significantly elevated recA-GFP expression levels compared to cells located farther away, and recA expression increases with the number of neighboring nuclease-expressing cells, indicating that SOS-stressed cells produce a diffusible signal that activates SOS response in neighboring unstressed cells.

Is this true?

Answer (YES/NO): NO